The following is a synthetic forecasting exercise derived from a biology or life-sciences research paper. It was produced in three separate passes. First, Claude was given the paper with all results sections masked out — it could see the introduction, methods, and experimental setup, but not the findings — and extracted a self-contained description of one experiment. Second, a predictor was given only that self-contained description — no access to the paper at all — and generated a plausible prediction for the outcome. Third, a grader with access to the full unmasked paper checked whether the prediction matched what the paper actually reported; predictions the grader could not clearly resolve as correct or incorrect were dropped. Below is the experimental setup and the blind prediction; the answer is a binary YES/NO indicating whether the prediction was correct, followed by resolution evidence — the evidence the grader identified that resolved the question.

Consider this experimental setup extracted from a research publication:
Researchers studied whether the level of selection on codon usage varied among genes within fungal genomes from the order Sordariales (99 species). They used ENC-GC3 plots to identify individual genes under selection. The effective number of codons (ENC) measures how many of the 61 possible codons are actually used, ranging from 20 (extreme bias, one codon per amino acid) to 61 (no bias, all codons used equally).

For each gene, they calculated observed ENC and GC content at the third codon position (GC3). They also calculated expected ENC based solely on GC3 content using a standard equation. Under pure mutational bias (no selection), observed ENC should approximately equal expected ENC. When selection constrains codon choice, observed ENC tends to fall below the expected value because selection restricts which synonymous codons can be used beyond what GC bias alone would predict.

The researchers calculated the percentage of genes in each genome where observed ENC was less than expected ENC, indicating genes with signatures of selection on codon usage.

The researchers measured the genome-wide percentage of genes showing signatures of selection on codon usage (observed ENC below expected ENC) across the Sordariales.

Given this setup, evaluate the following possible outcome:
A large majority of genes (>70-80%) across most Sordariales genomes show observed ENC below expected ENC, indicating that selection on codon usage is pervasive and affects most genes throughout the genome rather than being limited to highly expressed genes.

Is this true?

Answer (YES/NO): NO